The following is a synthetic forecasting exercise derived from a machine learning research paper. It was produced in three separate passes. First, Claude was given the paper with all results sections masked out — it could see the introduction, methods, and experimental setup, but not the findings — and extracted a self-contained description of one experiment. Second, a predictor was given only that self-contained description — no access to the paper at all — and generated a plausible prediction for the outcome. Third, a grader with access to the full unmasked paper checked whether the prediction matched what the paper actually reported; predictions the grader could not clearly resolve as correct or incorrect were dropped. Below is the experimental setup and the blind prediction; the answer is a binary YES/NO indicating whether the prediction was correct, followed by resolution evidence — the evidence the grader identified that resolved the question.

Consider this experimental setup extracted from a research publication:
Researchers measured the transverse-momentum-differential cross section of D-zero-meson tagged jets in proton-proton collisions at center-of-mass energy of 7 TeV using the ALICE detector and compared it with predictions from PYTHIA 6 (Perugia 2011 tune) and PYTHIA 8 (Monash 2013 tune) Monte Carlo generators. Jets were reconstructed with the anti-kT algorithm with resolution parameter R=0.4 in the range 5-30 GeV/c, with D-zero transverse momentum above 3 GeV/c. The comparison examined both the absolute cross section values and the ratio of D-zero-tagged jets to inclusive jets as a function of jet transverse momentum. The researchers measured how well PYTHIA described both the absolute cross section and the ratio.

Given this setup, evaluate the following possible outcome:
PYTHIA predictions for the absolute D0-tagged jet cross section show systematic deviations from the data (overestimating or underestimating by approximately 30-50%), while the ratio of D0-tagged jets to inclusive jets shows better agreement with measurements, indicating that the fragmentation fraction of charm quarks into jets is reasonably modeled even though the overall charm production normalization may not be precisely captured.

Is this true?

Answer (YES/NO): YES